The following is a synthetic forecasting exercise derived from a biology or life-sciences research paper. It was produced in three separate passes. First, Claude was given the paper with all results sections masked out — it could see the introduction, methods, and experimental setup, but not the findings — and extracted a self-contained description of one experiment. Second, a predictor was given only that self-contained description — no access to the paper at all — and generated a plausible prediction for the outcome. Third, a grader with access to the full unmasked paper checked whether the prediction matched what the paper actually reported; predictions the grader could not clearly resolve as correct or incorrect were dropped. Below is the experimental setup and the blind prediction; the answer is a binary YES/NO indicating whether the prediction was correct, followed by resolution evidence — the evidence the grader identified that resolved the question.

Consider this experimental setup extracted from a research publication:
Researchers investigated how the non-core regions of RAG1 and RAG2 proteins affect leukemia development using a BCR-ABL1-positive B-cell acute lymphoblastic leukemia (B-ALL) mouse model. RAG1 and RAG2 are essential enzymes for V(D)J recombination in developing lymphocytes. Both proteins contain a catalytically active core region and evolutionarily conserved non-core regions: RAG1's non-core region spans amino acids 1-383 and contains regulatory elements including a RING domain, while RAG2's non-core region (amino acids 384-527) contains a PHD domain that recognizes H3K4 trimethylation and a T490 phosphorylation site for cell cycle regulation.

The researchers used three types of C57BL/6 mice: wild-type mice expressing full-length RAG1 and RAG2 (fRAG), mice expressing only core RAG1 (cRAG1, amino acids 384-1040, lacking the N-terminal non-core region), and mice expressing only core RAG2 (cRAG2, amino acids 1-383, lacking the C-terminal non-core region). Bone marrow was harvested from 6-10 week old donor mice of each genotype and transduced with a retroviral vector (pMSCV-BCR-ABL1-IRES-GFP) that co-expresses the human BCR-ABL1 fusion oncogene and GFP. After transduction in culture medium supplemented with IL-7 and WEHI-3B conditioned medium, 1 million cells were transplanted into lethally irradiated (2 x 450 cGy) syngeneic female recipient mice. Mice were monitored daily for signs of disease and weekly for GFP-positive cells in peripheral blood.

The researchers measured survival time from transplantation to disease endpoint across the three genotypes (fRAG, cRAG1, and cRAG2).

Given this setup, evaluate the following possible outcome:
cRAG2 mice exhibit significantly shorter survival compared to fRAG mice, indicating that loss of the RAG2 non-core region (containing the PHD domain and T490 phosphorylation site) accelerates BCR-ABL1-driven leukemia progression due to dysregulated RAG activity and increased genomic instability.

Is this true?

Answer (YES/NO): YES